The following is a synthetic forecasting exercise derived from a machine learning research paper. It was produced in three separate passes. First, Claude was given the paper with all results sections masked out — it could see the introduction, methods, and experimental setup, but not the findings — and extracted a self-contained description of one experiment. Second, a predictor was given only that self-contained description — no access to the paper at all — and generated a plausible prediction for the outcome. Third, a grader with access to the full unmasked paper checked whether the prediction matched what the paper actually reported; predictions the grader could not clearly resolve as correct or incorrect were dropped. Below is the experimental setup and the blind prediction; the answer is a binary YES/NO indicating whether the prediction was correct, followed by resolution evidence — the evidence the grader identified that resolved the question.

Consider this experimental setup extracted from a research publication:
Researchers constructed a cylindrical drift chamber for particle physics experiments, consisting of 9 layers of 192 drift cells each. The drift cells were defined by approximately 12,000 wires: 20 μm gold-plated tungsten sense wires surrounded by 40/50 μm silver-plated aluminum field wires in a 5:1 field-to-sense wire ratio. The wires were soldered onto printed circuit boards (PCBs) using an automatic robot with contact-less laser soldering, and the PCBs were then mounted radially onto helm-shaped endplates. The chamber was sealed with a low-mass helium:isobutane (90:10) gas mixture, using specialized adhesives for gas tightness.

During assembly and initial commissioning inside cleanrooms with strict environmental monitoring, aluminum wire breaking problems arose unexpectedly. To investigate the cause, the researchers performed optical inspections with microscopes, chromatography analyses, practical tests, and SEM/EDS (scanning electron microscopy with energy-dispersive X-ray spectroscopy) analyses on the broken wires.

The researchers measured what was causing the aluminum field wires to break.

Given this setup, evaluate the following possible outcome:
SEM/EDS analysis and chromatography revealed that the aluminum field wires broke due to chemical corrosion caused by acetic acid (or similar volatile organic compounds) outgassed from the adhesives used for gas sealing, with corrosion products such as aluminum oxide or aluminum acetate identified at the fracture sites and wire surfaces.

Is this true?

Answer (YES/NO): NO